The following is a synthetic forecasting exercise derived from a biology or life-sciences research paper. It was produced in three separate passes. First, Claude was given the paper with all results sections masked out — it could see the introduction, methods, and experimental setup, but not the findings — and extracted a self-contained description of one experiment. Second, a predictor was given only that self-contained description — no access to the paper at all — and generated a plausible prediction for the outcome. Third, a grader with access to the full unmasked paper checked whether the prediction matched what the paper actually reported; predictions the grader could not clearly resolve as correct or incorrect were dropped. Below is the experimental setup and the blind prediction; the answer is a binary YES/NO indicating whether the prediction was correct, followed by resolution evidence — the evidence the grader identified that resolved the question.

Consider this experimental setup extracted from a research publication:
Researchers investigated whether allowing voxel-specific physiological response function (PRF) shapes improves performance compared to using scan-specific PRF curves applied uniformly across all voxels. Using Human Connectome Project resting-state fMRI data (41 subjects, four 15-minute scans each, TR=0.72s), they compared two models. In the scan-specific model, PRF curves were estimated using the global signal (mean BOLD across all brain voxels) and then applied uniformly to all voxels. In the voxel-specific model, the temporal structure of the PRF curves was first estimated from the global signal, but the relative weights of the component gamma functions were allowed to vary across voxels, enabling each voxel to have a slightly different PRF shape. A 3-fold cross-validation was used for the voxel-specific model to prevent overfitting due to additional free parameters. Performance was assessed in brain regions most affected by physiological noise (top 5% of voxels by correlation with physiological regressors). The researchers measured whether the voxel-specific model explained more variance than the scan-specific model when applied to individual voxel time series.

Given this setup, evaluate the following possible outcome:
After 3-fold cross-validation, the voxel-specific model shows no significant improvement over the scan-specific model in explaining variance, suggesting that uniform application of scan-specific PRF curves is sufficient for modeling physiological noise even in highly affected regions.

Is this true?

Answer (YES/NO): YES